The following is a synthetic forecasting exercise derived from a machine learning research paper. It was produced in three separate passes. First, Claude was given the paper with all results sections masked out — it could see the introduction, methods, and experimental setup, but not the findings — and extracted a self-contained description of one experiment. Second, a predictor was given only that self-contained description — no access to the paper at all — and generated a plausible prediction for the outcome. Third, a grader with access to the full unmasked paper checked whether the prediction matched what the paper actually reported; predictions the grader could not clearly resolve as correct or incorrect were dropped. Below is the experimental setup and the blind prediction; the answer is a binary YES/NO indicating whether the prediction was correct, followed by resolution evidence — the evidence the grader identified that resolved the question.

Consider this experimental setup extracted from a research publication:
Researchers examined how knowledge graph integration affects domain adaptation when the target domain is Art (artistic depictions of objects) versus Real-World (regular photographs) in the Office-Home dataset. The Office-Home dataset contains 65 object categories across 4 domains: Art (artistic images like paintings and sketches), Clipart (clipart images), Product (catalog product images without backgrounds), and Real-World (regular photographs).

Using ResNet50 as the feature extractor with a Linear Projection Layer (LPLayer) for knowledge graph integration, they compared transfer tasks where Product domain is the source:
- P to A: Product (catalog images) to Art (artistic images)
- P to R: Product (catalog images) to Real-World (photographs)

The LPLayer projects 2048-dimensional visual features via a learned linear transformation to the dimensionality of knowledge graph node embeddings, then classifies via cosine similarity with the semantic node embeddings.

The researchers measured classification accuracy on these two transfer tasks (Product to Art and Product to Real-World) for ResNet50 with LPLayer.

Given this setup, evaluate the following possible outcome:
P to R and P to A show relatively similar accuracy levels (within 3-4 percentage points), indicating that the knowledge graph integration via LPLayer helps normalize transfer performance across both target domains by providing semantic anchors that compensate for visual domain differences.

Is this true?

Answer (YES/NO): NO